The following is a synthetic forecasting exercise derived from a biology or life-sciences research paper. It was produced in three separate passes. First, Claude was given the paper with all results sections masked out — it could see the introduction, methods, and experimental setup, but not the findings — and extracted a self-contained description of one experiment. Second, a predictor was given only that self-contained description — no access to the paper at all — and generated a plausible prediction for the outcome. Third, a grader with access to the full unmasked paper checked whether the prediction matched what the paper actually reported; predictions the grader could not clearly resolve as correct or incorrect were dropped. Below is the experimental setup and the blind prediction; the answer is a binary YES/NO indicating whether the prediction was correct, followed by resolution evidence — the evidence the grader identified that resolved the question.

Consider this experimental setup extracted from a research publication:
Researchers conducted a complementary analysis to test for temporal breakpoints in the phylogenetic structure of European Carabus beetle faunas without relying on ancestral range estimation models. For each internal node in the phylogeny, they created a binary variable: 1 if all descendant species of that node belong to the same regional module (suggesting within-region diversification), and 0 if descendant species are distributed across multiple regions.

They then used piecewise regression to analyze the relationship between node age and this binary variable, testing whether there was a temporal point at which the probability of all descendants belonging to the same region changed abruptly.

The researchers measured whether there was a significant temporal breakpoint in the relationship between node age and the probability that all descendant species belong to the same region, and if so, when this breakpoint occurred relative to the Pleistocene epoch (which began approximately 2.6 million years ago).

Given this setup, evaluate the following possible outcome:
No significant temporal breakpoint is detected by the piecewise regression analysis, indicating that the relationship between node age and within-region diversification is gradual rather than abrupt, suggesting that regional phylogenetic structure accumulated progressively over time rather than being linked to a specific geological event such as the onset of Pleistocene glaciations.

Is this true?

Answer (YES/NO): NO